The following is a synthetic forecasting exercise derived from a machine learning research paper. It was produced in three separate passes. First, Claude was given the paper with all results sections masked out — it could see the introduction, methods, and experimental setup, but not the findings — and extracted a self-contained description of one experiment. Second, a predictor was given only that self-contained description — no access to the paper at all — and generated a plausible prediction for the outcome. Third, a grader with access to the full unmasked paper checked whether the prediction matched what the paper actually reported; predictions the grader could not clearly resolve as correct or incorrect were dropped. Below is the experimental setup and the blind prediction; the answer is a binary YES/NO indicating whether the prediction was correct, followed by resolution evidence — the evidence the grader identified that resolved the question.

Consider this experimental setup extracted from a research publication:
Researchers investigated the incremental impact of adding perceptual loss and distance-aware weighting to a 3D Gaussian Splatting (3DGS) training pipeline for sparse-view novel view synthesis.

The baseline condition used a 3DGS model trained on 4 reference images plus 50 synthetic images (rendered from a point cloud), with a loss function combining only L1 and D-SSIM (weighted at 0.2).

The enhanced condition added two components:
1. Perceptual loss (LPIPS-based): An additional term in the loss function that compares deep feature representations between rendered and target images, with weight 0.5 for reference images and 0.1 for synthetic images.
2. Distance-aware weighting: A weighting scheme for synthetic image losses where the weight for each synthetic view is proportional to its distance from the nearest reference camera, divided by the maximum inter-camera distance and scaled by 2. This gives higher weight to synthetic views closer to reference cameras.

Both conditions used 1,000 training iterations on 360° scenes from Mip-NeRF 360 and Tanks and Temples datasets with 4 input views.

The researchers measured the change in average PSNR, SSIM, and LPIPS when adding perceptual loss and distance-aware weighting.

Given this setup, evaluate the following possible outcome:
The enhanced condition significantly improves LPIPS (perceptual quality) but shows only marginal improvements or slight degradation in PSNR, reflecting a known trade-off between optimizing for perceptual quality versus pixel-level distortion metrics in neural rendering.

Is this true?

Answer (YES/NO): NO